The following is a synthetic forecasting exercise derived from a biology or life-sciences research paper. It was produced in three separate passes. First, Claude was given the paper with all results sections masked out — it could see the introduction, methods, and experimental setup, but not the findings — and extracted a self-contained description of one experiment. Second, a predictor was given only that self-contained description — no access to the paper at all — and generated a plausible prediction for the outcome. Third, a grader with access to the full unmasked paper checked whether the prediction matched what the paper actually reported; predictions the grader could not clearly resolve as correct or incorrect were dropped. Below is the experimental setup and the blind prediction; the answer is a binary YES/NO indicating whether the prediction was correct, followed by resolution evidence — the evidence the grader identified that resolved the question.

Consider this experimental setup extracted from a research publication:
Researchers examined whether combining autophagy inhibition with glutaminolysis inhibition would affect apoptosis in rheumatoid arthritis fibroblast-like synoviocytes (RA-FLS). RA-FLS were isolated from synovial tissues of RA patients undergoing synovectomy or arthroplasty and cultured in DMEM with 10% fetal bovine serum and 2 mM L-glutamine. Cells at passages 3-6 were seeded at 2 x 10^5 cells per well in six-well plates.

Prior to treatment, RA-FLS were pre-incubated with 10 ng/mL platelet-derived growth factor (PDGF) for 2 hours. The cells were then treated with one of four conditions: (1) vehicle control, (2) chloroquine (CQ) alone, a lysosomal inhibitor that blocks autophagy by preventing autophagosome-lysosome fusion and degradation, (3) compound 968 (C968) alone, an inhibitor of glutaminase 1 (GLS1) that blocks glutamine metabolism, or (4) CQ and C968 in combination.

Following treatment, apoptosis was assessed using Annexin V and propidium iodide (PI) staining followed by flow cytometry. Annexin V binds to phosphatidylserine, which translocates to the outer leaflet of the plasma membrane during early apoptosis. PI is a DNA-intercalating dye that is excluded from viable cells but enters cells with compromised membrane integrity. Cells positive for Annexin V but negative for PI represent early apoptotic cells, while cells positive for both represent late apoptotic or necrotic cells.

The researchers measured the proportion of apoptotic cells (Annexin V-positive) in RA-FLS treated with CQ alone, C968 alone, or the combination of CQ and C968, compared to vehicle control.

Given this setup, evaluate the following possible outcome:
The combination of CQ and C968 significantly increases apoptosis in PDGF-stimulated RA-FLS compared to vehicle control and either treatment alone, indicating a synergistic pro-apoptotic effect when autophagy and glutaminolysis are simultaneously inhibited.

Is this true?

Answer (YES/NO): YES